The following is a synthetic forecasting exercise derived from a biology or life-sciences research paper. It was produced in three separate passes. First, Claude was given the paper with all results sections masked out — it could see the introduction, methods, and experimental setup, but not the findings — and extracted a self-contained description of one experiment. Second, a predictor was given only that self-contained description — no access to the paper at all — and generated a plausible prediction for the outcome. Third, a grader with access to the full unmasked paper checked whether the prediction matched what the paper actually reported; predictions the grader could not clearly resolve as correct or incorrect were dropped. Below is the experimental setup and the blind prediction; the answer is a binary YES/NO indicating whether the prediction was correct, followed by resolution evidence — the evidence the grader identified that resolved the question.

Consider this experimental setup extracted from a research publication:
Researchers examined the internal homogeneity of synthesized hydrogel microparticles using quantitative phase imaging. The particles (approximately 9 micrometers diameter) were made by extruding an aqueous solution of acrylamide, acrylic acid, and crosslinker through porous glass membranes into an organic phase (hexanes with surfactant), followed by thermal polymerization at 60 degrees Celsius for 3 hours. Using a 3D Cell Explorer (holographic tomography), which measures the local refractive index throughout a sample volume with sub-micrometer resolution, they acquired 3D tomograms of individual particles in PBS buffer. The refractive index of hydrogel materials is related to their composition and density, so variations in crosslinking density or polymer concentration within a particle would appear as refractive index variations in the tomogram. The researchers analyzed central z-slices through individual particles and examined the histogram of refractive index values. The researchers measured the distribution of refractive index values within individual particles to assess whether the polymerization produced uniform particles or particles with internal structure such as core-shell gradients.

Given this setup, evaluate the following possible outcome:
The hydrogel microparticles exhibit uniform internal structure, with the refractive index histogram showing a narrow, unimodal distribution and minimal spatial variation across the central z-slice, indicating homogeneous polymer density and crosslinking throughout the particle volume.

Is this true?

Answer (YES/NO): YES